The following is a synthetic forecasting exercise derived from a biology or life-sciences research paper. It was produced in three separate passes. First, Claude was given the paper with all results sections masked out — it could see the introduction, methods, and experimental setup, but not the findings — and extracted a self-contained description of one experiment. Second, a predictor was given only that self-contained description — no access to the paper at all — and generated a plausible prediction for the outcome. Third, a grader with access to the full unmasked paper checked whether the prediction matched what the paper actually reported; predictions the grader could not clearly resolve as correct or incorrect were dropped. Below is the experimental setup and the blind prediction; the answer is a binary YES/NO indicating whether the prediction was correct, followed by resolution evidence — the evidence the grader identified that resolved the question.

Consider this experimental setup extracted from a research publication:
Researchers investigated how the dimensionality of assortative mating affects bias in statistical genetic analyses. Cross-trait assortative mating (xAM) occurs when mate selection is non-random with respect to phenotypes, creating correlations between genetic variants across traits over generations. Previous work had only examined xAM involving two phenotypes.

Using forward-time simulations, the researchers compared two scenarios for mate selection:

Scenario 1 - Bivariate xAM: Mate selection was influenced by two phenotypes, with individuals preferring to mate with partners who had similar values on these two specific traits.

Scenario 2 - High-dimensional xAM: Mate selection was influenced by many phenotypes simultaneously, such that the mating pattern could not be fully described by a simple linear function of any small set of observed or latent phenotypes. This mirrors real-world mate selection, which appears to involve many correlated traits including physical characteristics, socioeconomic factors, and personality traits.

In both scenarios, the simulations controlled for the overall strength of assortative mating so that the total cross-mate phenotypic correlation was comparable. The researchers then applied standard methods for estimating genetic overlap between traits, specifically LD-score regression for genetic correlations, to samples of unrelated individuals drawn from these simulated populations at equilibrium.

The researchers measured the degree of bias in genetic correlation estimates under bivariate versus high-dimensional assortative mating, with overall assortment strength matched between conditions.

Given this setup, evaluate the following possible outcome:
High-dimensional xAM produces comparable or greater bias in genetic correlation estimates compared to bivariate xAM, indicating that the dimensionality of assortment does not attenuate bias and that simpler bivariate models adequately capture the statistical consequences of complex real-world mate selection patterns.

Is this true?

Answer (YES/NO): NO